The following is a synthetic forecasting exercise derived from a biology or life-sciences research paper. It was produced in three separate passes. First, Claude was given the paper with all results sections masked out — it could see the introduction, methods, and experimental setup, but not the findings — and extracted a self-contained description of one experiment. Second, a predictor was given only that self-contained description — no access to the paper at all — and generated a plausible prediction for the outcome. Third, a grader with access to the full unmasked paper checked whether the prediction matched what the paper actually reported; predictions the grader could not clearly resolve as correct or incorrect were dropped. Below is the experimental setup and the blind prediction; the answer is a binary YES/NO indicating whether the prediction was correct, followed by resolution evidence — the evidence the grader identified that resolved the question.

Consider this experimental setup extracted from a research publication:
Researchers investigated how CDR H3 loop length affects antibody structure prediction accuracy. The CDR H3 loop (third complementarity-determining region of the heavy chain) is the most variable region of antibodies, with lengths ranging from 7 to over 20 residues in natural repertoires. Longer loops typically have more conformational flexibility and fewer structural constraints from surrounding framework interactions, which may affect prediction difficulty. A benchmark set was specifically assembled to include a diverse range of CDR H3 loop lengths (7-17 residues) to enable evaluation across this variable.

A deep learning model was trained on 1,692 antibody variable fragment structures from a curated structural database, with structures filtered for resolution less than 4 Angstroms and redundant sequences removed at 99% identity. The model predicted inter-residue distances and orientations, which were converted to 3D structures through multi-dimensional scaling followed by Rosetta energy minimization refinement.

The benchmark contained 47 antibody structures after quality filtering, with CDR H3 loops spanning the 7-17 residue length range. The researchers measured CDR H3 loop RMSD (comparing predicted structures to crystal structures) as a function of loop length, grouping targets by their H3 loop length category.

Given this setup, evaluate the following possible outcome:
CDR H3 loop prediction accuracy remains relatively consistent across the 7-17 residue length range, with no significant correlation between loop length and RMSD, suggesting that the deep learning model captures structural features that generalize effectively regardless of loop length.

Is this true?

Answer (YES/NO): NO